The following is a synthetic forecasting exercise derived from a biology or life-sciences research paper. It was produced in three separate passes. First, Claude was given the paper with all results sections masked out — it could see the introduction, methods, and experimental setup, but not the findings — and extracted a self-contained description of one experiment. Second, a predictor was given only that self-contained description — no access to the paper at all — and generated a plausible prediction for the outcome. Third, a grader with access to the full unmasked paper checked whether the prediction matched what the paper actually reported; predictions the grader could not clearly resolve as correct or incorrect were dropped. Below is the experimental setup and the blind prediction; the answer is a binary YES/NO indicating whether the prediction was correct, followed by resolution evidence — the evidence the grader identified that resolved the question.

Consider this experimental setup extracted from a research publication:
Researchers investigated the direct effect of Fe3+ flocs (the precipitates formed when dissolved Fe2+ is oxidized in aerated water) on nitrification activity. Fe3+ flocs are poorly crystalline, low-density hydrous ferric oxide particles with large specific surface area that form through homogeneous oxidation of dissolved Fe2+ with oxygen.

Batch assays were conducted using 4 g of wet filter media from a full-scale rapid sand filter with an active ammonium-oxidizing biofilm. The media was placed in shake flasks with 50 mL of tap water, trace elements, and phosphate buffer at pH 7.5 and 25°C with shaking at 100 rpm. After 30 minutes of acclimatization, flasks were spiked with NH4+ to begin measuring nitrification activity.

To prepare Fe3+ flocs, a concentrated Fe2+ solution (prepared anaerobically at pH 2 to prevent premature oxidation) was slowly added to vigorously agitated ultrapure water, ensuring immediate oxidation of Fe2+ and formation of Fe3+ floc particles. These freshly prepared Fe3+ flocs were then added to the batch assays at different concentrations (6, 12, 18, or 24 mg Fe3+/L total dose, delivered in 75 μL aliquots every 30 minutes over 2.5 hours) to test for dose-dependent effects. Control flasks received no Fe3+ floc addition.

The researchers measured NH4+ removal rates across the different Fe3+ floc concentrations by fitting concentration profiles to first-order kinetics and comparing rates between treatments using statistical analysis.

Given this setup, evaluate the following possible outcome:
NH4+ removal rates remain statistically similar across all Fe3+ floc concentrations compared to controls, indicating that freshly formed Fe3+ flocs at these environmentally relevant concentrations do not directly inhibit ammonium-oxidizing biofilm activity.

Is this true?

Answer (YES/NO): NO